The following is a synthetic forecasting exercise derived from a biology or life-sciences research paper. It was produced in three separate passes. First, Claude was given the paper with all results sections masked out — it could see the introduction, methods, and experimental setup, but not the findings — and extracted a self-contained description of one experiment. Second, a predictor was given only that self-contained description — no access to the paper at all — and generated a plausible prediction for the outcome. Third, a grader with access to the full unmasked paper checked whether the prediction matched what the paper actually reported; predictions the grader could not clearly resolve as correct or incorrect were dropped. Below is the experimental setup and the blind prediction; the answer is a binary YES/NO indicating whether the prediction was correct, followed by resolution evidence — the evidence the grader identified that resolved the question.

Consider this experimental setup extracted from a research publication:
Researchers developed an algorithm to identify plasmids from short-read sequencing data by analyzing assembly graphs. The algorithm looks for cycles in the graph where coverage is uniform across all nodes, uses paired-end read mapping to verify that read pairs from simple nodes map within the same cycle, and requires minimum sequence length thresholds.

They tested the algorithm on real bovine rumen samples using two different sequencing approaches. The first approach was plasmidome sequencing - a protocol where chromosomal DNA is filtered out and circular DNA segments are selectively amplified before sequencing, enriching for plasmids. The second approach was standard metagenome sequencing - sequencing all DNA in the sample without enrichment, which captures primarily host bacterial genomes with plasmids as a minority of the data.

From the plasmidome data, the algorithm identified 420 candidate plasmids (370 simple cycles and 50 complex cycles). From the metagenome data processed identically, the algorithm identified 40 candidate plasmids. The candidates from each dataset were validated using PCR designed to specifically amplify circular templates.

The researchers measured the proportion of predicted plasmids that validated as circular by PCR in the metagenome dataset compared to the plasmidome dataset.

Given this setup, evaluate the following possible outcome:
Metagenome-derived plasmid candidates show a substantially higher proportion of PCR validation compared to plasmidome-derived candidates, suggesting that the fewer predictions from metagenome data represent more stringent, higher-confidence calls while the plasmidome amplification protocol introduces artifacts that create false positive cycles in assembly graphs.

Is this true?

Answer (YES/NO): NO